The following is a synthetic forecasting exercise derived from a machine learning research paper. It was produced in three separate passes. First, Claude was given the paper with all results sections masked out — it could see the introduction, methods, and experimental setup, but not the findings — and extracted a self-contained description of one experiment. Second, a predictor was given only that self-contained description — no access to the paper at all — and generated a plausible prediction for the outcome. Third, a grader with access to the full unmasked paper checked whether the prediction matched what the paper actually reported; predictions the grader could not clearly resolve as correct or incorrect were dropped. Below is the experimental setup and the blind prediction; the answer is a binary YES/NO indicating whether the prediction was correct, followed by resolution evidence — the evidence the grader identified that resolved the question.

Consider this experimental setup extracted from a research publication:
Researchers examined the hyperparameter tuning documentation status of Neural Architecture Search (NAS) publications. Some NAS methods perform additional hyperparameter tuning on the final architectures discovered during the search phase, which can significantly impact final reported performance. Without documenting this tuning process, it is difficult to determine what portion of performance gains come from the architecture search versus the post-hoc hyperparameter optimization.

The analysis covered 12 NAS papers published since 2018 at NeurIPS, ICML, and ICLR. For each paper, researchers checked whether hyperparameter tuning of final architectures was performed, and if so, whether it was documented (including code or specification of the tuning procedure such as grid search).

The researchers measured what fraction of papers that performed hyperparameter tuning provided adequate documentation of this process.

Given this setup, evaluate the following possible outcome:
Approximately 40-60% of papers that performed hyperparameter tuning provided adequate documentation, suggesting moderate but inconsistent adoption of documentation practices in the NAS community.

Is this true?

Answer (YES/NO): NO